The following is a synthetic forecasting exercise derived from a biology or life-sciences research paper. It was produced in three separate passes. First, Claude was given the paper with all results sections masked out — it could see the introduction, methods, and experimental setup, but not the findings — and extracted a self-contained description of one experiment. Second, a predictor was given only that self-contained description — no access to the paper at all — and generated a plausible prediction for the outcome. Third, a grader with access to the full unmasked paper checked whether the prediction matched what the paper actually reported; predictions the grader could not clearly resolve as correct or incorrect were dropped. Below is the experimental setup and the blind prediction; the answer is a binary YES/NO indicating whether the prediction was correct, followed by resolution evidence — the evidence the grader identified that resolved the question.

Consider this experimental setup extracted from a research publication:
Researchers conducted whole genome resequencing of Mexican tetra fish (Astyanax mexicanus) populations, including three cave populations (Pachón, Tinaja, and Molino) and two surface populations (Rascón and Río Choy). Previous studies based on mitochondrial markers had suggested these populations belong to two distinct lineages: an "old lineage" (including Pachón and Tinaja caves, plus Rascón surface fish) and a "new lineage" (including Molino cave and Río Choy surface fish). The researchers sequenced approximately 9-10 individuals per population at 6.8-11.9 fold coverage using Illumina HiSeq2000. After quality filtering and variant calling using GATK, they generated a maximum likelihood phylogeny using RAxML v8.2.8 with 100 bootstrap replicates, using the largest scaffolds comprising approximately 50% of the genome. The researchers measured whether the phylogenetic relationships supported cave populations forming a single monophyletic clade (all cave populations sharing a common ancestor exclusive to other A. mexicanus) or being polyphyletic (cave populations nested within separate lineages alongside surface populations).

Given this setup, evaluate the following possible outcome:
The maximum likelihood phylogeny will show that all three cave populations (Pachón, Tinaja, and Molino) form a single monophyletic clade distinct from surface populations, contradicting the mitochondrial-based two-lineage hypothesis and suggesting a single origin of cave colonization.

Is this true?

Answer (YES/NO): NO